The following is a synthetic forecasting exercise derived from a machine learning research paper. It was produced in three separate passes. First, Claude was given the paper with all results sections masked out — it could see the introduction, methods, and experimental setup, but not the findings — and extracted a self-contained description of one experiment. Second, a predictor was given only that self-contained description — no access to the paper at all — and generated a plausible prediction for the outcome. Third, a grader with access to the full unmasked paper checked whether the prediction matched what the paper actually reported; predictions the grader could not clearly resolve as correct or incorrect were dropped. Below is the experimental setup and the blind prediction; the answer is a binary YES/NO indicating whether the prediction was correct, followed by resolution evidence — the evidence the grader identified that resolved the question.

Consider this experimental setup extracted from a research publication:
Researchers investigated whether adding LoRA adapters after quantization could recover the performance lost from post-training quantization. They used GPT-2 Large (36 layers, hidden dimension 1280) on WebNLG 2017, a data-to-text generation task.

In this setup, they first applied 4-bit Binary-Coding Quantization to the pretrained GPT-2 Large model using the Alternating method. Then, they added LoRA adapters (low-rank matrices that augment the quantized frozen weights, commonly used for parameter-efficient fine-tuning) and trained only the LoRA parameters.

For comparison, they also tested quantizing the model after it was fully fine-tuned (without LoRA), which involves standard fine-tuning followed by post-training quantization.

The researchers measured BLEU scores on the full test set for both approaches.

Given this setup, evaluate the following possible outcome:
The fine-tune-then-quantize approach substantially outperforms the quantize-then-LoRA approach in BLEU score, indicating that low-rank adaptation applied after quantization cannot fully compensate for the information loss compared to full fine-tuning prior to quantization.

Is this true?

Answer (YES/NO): NO